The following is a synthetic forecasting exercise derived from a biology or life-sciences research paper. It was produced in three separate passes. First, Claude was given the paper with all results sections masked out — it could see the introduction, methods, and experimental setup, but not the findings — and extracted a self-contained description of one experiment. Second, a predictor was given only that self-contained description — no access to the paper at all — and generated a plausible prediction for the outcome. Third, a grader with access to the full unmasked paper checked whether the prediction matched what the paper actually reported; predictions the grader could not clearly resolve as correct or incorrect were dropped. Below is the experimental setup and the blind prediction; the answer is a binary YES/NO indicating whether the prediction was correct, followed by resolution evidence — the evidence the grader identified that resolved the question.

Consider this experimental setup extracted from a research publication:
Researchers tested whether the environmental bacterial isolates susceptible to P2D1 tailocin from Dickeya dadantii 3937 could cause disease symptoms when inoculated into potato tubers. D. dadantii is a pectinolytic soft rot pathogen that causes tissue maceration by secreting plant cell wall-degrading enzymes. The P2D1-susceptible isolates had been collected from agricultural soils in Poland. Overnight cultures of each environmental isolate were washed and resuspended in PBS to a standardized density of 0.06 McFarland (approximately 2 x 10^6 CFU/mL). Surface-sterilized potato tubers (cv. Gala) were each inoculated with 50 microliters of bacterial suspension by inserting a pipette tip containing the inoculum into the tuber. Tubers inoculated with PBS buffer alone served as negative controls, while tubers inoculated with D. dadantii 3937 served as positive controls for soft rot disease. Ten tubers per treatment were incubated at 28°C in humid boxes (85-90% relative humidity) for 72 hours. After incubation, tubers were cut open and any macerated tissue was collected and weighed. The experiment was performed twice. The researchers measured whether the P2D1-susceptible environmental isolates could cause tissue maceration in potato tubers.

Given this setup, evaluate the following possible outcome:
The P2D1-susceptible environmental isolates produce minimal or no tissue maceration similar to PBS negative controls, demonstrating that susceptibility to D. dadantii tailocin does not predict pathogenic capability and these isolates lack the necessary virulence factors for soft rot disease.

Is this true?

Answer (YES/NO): NO